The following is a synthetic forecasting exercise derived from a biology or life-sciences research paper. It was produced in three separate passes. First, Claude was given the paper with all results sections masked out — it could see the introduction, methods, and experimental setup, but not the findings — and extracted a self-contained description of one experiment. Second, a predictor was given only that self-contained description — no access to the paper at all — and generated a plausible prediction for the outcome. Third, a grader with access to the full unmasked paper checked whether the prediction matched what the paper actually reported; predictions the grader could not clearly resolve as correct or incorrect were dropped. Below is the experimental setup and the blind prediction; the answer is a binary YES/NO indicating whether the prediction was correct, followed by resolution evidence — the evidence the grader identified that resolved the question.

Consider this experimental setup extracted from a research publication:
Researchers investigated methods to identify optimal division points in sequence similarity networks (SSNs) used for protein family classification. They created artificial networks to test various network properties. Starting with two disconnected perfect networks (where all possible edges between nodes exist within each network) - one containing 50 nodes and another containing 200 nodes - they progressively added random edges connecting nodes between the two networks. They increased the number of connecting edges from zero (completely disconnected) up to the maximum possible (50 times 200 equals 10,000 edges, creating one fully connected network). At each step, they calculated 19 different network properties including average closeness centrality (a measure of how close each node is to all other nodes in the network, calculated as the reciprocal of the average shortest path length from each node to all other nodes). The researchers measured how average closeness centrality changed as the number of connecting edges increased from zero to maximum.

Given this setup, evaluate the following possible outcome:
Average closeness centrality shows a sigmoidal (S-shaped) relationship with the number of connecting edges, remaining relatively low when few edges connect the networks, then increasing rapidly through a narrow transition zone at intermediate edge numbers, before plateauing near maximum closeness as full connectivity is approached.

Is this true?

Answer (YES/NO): NO